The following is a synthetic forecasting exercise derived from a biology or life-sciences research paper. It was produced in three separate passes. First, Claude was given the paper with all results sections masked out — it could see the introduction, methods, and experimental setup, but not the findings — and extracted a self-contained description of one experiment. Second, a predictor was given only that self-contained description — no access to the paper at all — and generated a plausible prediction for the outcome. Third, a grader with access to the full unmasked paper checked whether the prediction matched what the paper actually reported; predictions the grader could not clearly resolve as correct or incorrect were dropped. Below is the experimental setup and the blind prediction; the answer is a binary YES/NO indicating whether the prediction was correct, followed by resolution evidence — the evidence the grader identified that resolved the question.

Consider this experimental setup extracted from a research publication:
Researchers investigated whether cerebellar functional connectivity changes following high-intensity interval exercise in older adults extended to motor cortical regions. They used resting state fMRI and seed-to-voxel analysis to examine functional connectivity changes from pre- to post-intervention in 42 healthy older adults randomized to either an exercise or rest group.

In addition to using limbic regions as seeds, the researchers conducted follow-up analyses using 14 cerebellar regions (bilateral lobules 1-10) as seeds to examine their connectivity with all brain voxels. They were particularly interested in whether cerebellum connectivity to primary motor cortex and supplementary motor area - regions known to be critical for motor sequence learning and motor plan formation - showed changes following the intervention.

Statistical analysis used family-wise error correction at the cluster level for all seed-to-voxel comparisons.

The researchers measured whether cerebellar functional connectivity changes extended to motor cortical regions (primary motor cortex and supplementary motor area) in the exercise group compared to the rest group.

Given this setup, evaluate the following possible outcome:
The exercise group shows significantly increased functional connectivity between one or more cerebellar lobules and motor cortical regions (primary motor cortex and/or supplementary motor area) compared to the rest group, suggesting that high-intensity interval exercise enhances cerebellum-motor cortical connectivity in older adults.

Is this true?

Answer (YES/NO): NO